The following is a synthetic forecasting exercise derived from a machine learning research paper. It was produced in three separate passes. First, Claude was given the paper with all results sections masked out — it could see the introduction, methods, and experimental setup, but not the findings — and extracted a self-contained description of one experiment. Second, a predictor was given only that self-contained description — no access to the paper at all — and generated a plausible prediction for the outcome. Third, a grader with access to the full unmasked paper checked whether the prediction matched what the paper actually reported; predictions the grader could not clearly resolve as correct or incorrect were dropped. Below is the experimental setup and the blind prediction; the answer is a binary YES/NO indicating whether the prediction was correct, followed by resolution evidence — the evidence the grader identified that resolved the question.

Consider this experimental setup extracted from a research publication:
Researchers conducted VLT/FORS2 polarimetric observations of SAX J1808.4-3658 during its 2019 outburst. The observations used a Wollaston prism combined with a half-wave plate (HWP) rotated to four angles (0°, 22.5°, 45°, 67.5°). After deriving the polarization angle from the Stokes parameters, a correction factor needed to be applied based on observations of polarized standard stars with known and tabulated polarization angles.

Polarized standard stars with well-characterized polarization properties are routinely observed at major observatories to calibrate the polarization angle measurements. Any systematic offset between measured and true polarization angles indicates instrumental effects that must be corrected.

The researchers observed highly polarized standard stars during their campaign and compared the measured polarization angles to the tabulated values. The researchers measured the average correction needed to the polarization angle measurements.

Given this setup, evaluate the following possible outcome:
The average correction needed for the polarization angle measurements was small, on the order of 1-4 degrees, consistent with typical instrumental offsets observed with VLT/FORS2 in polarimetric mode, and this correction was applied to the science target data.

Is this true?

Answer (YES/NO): NO